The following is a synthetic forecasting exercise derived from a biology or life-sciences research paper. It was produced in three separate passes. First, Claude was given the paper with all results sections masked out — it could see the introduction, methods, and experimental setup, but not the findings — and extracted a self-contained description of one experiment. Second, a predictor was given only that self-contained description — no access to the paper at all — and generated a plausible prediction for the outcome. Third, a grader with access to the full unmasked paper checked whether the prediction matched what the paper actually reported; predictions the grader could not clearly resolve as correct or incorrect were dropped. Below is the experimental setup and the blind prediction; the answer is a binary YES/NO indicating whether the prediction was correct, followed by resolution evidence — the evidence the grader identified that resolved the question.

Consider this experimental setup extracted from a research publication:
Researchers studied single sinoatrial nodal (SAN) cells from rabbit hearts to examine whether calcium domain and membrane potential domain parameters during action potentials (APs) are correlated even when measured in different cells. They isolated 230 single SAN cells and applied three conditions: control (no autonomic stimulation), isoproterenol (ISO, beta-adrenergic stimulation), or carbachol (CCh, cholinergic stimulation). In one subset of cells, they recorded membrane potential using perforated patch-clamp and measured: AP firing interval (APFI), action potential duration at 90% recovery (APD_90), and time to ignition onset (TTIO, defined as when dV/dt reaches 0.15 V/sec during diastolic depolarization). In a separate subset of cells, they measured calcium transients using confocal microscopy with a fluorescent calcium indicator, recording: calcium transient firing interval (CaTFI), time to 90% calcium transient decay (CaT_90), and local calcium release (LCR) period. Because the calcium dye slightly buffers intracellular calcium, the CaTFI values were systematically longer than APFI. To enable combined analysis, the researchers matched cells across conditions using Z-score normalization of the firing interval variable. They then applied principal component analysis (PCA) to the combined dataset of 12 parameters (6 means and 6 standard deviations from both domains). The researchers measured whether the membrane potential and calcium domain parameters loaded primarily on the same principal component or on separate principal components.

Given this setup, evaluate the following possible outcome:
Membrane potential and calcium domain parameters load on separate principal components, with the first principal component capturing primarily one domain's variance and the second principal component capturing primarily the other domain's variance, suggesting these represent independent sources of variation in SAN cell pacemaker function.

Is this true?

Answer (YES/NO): NO